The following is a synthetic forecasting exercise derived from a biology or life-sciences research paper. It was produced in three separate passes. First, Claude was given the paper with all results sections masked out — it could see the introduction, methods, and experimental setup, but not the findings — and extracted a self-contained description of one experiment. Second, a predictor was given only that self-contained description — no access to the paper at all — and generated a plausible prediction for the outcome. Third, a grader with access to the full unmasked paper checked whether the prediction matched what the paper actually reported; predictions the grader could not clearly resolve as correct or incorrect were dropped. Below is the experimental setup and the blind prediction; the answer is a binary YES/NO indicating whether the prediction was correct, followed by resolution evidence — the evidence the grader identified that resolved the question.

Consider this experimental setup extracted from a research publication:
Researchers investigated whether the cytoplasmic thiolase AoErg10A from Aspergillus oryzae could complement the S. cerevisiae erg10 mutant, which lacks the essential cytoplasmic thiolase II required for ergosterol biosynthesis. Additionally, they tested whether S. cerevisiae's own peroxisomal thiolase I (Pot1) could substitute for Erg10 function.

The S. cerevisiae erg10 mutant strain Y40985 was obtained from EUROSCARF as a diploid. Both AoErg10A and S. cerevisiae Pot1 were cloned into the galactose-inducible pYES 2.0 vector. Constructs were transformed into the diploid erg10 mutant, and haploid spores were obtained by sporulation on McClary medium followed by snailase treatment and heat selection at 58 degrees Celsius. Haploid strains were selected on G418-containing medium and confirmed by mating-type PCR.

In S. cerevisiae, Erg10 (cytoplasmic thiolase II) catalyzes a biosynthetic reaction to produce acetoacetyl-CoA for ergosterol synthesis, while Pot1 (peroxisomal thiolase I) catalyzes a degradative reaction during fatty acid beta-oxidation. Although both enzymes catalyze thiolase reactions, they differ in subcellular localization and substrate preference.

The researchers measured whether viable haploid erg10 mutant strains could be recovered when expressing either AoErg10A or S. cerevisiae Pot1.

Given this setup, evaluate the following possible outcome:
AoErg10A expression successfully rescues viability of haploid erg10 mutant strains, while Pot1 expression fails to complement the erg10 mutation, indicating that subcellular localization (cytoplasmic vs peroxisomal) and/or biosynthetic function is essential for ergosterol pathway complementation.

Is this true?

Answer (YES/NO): YES